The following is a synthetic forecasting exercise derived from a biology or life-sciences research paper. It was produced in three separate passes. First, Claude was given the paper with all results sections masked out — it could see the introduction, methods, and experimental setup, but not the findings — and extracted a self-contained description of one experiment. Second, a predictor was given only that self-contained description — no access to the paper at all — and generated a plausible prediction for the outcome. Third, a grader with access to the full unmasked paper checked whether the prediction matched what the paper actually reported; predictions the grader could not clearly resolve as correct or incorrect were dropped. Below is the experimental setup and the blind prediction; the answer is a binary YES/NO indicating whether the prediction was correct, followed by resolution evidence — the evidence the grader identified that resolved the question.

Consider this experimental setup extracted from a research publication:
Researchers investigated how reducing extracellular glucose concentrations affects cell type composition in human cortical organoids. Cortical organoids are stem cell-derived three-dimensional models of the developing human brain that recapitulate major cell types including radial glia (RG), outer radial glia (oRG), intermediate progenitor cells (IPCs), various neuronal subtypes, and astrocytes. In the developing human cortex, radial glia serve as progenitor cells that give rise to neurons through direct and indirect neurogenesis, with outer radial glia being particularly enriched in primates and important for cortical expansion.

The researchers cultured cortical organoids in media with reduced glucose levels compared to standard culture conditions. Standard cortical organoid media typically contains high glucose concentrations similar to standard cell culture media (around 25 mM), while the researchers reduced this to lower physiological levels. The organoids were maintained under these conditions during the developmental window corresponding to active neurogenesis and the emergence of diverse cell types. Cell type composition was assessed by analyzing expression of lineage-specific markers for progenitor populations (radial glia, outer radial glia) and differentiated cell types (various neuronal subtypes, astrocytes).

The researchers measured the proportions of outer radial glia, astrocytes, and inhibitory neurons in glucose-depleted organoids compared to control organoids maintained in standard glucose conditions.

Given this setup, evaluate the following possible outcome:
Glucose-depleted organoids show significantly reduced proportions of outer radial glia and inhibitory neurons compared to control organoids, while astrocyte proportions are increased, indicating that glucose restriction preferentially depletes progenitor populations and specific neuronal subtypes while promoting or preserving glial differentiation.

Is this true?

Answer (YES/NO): NO